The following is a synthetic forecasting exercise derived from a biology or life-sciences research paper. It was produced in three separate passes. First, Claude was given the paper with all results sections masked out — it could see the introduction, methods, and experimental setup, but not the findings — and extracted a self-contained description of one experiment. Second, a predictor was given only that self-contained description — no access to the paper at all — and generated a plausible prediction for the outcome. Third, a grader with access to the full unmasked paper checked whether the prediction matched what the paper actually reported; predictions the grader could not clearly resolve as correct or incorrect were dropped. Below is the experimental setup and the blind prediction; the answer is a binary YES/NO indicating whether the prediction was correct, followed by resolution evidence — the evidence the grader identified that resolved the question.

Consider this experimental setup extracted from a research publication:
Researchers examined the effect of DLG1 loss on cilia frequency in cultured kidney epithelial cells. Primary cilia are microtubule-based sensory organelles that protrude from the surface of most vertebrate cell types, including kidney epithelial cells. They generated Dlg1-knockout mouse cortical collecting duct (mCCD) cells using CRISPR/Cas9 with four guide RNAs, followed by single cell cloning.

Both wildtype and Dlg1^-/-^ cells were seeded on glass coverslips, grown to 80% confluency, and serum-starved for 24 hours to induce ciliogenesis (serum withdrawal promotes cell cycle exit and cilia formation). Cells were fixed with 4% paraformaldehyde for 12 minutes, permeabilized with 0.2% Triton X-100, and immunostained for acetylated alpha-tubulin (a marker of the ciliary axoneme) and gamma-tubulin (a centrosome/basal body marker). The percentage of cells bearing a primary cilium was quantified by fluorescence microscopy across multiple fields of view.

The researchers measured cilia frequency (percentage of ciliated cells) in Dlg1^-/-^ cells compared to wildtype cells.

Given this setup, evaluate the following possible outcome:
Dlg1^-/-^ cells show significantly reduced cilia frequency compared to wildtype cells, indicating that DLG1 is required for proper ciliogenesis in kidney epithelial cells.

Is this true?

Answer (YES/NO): NO